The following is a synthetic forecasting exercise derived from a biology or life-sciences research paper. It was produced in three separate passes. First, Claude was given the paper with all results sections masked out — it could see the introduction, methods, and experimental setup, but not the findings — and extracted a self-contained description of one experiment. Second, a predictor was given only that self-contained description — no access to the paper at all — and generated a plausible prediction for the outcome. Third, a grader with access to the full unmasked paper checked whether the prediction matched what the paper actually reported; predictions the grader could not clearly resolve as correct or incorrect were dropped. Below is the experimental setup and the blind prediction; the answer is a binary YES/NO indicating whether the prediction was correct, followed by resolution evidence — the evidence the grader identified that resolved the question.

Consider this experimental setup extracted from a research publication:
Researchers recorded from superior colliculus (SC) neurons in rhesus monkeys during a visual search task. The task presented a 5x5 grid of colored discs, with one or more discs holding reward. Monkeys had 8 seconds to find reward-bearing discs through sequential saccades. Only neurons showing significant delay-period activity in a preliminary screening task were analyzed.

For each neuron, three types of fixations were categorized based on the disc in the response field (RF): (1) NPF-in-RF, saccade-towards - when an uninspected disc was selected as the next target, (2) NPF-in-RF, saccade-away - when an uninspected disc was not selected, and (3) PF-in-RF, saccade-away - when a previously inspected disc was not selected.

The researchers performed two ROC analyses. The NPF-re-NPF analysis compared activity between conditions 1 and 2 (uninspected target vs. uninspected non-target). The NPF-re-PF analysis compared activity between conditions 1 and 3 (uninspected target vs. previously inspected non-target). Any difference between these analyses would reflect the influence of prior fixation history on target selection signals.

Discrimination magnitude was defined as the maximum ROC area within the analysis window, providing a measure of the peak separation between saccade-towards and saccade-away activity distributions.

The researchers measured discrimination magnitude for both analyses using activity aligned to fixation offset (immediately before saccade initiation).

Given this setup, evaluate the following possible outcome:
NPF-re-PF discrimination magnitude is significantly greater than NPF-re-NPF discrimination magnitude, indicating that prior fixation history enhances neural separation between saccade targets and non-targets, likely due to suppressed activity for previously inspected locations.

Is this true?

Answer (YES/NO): YES